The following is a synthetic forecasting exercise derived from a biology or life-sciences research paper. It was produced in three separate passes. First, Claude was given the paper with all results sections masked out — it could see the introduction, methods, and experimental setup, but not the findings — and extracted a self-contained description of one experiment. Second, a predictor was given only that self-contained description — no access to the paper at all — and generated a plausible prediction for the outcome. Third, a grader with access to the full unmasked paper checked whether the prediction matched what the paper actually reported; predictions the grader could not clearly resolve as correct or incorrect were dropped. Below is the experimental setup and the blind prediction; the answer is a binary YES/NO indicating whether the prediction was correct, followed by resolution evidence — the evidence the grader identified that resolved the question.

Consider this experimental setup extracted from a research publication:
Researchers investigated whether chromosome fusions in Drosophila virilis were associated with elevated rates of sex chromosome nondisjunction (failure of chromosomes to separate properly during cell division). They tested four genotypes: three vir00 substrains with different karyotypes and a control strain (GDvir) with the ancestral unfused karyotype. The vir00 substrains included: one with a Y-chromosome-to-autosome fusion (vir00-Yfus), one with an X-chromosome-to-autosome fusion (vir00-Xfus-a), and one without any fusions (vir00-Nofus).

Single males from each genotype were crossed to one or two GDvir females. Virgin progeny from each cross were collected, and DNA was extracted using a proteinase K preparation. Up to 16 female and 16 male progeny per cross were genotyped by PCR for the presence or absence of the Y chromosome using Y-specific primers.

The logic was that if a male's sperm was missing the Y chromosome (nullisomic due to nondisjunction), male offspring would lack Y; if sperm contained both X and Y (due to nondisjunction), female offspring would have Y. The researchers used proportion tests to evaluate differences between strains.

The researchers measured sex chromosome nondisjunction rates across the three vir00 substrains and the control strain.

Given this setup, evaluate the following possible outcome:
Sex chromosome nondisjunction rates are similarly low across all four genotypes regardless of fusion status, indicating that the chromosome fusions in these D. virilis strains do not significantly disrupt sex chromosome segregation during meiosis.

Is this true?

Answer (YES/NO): NO